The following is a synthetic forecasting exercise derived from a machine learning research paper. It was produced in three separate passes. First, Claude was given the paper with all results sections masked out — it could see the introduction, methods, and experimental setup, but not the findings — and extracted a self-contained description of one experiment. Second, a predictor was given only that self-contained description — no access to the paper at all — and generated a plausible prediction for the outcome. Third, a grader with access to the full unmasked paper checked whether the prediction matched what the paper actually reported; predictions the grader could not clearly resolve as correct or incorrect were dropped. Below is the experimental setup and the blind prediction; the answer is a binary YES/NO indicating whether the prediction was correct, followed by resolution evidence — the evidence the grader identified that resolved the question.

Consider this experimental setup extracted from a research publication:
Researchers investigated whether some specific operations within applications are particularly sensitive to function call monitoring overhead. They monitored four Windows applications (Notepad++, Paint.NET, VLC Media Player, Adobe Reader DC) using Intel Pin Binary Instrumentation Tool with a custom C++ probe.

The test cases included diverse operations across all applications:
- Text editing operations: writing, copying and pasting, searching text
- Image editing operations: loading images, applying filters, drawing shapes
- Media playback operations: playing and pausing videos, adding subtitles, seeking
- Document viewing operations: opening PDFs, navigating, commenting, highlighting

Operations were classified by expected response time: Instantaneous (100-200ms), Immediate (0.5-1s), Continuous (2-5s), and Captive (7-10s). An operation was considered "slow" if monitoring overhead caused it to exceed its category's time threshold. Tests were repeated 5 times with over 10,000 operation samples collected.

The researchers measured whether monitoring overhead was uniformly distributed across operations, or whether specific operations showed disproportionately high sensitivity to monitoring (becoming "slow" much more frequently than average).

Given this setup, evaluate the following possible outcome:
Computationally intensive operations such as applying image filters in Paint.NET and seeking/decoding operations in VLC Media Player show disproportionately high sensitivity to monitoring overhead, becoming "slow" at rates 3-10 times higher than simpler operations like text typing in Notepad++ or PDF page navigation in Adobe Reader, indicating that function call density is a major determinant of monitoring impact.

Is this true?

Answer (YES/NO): NO